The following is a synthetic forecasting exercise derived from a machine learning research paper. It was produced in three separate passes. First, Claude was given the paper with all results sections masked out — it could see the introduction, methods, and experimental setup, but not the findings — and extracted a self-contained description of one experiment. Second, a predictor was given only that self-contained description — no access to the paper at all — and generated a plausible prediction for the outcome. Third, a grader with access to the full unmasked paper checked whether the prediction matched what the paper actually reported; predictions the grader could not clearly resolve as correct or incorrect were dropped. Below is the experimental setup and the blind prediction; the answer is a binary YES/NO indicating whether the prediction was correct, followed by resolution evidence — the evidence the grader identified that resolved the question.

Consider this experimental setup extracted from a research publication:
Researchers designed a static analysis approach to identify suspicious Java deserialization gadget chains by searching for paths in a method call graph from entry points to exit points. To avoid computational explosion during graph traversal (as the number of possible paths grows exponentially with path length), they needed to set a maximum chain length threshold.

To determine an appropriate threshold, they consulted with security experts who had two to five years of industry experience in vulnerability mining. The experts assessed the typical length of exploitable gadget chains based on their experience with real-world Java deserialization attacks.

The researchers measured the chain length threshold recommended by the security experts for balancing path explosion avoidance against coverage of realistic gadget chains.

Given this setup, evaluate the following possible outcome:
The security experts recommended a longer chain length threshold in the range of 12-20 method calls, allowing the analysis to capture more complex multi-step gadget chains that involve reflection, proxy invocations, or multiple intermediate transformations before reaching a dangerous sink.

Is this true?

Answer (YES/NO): YES